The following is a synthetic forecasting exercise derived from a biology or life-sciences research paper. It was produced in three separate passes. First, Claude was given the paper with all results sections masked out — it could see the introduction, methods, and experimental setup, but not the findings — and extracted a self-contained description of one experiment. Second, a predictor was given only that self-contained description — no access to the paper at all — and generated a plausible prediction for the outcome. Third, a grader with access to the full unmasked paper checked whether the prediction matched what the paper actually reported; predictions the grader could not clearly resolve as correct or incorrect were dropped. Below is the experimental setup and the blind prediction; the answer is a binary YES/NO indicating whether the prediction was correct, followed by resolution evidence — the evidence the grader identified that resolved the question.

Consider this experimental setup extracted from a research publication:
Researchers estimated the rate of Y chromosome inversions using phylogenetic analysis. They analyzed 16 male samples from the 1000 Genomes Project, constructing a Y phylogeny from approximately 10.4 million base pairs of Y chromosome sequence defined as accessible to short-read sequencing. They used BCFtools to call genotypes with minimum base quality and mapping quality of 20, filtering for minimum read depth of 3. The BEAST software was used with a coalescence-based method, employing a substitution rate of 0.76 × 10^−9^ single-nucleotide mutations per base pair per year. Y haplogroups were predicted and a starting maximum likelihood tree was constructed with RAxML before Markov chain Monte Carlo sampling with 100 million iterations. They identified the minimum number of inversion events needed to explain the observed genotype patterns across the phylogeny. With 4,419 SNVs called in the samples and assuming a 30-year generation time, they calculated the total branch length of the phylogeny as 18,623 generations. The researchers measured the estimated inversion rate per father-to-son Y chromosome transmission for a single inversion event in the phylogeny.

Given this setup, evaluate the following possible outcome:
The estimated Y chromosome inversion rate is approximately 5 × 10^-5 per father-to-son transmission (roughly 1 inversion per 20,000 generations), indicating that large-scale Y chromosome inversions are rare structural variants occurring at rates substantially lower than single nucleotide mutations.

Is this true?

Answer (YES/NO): YES